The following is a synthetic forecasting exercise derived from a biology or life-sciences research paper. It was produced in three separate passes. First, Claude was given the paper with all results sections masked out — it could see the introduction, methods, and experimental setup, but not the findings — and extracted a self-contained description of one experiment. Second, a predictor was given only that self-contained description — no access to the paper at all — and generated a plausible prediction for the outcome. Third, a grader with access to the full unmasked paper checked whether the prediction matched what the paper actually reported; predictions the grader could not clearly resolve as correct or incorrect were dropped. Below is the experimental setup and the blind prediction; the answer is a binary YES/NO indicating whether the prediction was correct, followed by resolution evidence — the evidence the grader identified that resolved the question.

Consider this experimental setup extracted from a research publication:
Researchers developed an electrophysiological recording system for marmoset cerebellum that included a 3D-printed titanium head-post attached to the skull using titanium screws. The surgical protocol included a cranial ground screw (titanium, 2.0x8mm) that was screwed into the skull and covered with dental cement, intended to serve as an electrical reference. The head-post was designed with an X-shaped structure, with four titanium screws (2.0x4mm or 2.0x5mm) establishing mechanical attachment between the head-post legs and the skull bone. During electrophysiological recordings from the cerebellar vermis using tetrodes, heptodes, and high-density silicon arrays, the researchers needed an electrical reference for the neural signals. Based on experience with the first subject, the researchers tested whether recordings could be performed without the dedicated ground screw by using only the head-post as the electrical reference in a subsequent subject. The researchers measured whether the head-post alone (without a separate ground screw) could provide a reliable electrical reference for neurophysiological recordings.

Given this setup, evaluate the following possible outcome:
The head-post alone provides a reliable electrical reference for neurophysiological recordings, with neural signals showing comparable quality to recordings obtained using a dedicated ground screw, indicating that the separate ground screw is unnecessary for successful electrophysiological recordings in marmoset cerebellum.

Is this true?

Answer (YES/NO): YES